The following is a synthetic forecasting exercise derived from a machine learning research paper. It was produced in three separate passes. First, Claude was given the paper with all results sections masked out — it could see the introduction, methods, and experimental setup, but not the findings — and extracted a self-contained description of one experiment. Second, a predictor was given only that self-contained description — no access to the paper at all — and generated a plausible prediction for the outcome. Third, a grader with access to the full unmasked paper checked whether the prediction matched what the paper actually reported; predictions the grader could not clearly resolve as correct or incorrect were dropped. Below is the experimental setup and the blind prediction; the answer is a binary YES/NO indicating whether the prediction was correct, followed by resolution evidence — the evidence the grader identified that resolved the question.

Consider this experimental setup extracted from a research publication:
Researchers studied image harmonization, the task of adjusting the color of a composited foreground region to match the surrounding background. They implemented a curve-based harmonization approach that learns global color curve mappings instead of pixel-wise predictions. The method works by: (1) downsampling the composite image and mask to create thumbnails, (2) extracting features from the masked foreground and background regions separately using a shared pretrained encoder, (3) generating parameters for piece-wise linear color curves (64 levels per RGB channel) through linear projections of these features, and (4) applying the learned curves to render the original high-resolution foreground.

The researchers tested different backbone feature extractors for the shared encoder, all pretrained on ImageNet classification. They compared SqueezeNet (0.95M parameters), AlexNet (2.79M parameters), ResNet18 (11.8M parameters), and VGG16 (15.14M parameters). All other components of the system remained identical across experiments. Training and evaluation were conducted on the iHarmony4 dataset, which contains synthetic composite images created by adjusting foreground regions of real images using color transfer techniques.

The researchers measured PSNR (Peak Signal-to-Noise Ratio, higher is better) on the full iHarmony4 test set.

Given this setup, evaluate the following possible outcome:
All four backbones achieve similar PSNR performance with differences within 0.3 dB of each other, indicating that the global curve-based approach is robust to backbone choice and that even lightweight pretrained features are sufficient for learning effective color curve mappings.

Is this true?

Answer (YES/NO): NO